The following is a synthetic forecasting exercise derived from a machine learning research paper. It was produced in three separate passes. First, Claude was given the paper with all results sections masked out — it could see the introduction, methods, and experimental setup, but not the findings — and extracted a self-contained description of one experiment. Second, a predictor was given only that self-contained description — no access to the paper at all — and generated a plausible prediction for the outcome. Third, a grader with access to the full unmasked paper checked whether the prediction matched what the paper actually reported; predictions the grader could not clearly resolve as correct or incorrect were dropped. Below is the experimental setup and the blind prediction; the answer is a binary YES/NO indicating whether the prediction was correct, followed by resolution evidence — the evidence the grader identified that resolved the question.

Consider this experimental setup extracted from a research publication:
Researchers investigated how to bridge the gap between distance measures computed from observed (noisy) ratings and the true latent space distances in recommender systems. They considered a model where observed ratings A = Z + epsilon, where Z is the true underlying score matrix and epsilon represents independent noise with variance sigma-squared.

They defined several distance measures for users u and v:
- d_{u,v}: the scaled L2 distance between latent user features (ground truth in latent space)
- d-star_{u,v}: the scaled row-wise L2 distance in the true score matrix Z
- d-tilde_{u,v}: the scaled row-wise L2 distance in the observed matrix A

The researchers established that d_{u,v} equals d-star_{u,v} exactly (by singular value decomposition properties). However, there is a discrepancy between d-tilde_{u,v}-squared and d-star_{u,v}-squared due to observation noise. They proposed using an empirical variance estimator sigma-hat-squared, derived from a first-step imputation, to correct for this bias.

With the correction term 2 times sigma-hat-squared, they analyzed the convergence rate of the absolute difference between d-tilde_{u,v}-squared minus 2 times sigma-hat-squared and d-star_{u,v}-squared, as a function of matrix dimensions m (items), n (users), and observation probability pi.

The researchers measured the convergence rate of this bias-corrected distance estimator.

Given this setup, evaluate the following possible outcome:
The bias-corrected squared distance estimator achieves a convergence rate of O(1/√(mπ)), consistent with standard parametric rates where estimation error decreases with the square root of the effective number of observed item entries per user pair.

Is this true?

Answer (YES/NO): NO